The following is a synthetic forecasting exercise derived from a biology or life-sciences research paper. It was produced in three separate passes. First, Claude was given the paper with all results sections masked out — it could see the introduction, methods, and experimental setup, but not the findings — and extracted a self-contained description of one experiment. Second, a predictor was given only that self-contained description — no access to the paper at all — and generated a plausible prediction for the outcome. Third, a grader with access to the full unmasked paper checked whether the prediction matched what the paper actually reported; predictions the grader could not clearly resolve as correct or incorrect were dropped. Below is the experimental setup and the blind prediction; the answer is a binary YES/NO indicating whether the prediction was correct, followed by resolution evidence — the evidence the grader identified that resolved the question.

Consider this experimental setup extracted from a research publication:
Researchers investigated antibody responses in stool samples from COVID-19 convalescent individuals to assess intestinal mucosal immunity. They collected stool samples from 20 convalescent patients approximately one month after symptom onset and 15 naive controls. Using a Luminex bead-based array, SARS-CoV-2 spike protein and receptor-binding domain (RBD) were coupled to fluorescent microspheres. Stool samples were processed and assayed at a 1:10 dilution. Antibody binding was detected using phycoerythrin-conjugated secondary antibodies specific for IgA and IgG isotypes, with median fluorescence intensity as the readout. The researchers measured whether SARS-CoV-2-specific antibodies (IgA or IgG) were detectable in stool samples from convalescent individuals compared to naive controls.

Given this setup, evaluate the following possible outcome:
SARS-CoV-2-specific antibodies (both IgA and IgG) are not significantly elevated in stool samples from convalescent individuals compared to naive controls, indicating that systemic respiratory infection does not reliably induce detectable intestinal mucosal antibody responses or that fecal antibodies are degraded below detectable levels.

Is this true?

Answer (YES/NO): YES